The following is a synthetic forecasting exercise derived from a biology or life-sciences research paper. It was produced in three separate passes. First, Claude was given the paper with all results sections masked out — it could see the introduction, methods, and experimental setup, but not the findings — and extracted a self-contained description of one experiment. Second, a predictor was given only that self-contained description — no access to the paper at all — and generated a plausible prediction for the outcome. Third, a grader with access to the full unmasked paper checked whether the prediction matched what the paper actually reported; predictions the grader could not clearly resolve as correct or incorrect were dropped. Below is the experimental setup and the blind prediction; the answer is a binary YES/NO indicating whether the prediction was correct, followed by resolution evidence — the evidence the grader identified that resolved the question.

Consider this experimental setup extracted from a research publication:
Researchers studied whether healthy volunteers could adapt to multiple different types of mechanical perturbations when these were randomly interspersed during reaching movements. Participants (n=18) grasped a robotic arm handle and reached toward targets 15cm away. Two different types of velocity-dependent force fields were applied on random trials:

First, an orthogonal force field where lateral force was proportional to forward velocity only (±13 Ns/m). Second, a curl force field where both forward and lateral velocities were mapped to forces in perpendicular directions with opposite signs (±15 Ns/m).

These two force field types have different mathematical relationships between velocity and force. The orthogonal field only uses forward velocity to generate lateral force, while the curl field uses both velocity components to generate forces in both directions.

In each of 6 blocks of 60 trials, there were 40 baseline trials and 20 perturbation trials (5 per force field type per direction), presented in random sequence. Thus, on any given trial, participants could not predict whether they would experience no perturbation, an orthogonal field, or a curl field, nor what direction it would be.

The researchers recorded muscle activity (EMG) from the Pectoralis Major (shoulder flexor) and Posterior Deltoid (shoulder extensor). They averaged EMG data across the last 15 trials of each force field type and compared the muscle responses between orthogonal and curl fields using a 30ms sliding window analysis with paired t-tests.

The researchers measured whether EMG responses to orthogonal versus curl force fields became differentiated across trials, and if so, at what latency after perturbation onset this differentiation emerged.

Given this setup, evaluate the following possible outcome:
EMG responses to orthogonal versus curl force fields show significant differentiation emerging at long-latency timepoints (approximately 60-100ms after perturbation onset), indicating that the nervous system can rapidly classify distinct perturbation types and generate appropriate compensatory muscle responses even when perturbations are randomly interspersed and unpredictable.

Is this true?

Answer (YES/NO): YES